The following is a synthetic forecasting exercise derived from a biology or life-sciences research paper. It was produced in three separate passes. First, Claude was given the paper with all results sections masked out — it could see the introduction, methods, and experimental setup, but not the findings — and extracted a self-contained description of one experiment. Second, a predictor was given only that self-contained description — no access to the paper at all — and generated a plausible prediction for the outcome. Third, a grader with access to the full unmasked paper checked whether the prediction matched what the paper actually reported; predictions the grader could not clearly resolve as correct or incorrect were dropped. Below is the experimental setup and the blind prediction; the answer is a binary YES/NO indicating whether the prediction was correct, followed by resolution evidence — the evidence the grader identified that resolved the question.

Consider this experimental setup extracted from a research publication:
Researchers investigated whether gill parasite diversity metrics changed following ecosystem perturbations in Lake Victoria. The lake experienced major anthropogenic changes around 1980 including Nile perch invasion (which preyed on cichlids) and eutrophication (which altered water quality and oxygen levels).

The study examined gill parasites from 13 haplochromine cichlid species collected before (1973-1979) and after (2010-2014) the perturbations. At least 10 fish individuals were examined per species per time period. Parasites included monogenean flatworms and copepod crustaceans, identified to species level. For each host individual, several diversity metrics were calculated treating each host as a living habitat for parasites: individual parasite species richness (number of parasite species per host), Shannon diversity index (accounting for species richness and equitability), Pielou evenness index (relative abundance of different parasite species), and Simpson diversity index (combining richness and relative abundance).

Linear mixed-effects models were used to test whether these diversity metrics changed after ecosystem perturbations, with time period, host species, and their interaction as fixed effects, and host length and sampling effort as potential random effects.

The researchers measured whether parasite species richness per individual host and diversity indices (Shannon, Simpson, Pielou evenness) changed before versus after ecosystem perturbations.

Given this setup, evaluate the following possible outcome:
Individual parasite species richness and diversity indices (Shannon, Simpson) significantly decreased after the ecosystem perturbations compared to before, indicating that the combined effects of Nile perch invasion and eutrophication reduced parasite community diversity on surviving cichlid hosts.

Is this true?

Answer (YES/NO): NO